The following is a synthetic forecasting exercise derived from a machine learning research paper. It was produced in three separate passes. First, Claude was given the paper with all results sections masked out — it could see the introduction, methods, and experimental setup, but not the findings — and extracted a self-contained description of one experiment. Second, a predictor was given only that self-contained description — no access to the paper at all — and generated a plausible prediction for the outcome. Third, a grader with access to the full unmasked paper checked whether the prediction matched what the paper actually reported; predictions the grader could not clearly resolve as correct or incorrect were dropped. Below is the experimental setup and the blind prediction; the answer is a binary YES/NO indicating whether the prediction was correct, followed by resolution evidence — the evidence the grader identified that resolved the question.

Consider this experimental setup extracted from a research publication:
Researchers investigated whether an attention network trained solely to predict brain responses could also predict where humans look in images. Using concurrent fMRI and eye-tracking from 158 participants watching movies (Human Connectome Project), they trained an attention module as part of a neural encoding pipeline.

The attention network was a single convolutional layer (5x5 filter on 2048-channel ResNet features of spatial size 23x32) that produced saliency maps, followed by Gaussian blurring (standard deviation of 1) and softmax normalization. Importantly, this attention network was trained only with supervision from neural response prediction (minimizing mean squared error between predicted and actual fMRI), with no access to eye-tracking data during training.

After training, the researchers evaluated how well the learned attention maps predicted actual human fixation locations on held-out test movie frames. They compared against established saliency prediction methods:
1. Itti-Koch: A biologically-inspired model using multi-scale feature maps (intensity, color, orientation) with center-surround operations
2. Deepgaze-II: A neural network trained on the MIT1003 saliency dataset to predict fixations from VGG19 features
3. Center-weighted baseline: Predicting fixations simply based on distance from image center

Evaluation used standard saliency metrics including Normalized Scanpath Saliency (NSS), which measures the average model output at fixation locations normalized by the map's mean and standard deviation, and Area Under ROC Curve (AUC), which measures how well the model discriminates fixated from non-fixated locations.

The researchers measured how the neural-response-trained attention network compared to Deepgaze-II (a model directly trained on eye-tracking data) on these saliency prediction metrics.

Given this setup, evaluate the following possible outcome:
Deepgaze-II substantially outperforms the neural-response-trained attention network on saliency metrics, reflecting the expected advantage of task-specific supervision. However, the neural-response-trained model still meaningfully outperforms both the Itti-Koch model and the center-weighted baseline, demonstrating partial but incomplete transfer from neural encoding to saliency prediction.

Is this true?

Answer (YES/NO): NO